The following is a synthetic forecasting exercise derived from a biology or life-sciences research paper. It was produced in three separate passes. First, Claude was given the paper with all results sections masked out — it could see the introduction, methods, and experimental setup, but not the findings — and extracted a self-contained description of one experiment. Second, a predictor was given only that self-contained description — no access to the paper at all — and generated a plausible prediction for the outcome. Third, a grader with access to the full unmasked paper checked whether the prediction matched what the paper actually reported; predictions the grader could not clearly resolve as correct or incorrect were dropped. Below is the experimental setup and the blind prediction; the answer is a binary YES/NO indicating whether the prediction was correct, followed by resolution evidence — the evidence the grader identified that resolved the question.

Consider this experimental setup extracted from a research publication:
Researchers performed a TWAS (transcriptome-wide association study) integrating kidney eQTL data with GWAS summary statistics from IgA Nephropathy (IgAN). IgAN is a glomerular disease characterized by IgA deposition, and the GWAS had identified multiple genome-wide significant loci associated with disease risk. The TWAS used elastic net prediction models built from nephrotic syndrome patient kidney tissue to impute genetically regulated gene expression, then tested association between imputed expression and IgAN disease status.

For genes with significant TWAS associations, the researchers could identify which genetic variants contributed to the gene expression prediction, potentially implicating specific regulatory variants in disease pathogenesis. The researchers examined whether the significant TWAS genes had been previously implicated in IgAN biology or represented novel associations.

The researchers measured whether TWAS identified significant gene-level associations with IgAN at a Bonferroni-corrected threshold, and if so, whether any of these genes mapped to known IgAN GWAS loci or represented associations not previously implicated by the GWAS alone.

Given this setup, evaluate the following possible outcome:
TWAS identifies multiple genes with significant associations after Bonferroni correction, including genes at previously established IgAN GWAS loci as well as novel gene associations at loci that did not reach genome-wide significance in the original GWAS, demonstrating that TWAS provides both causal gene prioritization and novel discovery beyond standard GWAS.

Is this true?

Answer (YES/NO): NO